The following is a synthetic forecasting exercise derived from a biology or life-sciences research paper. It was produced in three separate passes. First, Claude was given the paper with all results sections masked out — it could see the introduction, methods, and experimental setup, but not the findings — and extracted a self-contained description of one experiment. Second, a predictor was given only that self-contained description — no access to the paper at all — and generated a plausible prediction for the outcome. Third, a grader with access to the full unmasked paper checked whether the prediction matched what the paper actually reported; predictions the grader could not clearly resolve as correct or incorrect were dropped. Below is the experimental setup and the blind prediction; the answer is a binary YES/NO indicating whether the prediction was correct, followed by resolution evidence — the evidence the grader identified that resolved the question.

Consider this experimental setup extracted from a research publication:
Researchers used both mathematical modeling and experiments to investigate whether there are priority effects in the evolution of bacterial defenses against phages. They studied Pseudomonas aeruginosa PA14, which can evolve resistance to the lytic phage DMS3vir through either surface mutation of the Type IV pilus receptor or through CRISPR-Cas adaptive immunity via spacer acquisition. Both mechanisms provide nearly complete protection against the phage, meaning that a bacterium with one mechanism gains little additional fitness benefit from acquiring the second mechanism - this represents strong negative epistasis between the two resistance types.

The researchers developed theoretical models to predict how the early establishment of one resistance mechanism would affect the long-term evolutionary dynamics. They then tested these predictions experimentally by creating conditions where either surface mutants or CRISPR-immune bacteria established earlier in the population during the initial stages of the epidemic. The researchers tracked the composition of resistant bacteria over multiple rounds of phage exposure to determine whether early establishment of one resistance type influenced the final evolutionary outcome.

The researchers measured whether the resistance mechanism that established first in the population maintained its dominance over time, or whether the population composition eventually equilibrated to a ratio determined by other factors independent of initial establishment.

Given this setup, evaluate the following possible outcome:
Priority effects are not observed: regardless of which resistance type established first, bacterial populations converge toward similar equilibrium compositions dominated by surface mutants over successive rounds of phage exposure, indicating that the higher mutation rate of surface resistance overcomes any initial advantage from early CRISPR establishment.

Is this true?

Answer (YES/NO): NO